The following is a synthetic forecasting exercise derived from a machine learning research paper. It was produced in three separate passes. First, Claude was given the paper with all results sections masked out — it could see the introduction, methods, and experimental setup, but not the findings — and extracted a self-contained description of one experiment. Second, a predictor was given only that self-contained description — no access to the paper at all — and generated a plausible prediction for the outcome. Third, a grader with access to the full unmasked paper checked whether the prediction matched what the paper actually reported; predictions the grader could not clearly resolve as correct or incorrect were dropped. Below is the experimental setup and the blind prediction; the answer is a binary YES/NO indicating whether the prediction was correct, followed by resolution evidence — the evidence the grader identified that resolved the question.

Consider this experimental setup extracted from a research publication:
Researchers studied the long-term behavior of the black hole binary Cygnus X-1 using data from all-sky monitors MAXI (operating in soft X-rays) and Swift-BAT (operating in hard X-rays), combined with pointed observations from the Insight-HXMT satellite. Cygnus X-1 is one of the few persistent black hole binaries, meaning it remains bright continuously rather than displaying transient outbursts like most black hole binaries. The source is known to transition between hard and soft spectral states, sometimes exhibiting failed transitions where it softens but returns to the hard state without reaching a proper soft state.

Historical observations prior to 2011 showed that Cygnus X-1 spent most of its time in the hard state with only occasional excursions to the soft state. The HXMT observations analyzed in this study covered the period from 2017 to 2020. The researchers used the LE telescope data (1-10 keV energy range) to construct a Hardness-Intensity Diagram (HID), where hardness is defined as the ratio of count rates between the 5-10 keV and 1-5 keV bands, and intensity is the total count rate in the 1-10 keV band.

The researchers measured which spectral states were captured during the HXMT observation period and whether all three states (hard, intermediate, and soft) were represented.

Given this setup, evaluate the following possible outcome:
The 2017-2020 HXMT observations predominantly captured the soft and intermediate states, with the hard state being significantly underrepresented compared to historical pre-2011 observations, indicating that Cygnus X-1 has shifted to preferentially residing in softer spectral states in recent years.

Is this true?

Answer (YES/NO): YES